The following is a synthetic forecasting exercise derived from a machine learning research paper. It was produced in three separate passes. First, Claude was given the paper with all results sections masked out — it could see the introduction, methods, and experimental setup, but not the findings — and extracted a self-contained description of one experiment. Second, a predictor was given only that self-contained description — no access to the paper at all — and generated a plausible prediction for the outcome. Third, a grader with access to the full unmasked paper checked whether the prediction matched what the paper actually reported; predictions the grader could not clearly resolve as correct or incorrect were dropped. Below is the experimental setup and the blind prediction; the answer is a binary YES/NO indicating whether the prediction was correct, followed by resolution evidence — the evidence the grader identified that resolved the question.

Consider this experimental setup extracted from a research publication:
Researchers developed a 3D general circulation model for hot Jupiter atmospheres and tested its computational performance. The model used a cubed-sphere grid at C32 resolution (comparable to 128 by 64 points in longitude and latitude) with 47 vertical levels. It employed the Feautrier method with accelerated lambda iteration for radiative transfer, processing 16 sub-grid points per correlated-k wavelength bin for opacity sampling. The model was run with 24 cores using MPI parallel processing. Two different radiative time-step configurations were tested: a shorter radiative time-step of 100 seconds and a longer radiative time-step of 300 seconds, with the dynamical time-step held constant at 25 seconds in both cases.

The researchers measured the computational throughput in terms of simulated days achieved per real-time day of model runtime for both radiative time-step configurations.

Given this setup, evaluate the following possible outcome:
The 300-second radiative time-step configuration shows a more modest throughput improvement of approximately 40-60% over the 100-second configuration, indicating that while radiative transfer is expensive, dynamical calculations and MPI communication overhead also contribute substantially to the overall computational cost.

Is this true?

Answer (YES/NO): NO